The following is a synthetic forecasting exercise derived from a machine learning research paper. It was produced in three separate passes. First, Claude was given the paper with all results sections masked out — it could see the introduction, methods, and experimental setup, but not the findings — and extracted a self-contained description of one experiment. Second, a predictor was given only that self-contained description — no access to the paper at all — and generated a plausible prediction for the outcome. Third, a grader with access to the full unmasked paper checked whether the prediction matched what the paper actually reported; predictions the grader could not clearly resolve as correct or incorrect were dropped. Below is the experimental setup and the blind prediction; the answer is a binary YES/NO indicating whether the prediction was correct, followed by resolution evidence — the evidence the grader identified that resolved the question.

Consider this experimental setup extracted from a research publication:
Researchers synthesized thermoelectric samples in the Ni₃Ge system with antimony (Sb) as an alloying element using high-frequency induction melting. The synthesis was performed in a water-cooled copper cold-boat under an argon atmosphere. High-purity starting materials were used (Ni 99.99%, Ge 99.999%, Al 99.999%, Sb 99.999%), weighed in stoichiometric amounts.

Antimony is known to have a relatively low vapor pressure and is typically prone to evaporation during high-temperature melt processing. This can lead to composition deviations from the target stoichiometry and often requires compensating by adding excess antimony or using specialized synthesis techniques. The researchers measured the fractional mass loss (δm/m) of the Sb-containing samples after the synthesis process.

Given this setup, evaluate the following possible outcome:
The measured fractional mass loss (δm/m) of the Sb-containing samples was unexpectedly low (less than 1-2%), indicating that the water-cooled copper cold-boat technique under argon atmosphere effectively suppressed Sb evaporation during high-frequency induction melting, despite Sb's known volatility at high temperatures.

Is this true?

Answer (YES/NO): YES